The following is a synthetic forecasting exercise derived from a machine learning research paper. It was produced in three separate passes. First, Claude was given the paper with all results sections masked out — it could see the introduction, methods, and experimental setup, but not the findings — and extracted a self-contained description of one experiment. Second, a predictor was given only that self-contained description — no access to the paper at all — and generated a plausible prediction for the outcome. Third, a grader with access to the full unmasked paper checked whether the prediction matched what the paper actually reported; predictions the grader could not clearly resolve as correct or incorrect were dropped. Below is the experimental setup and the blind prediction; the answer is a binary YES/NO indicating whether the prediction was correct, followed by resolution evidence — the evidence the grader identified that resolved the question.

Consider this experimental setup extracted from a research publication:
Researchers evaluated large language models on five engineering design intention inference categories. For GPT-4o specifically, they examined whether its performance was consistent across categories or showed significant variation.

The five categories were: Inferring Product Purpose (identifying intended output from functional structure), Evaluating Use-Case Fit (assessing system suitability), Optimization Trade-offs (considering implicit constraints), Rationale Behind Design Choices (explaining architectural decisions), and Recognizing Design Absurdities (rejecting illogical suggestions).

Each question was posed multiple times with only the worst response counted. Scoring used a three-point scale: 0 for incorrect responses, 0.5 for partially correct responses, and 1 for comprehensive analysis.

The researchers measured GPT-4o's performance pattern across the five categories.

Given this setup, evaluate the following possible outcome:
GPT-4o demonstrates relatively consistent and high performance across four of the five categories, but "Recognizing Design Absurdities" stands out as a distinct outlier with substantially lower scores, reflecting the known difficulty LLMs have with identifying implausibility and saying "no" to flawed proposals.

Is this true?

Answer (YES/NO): NO